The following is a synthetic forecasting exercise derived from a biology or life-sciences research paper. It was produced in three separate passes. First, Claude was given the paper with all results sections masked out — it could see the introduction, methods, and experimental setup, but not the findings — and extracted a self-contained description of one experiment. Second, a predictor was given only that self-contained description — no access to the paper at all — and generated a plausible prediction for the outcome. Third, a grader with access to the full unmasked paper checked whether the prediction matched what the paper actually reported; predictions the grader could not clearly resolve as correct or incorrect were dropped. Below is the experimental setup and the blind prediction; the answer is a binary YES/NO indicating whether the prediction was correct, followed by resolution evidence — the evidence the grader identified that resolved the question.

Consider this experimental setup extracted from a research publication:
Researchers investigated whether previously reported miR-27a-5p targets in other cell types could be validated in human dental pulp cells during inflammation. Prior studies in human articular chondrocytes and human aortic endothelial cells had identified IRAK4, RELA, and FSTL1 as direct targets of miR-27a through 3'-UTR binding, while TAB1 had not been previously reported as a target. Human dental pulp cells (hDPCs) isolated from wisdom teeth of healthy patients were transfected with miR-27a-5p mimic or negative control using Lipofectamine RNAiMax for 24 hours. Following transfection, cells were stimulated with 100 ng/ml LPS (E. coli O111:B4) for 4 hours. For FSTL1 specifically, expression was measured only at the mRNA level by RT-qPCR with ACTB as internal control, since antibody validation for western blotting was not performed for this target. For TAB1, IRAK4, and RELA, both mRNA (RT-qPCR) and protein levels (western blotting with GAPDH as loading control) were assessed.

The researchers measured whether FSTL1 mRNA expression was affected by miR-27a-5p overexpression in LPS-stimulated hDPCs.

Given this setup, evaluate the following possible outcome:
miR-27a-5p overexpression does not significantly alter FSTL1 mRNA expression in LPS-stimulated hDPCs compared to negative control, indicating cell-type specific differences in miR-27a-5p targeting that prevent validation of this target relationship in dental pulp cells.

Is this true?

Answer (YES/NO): NO